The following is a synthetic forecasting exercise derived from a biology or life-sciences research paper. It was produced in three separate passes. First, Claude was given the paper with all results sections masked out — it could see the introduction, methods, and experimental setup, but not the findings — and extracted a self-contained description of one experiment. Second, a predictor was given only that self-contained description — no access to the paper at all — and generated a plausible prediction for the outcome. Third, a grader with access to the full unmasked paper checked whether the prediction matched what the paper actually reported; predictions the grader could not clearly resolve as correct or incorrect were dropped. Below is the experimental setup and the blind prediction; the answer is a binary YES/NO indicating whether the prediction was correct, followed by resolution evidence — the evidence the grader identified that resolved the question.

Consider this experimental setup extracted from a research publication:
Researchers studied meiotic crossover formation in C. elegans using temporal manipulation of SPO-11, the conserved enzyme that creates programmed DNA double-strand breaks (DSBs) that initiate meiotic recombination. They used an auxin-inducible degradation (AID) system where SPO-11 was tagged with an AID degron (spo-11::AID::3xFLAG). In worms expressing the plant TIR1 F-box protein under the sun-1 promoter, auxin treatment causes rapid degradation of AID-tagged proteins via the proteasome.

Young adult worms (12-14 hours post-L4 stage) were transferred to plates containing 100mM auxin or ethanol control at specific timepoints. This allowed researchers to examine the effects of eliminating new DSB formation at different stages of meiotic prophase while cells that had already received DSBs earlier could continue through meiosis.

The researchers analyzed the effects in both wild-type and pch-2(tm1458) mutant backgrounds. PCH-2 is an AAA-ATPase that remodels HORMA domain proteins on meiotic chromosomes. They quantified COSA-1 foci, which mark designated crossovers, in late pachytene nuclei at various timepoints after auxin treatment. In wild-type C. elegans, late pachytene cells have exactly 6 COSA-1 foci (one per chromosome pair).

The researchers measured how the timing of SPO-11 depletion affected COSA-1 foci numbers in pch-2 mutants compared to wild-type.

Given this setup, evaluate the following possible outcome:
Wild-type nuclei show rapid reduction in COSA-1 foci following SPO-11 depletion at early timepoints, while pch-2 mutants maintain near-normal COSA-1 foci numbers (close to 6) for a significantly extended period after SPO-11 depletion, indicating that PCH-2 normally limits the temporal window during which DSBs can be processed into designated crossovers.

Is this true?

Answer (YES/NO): NO